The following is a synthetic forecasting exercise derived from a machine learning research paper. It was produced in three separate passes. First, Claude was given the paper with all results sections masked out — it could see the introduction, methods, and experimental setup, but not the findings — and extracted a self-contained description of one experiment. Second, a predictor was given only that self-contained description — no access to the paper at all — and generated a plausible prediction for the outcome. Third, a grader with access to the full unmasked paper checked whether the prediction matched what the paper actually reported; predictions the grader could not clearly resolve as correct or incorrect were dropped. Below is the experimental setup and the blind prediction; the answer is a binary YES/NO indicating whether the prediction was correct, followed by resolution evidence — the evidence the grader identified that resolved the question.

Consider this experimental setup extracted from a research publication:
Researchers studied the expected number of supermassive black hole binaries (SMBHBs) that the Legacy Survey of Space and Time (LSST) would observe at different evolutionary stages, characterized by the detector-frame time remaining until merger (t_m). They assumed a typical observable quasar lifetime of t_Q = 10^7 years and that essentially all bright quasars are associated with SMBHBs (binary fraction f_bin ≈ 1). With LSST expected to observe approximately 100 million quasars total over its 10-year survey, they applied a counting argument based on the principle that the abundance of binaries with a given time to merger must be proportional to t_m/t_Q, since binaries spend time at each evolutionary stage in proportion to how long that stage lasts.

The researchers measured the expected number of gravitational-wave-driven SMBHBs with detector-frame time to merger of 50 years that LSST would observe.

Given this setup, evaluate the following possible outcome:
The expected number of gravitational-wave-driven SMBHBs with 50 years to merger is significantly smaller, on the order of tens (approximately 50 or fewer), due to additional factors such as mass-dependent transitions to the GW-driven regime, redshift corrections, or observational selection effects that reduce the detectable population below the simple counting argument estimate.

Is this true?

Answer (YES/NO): NO